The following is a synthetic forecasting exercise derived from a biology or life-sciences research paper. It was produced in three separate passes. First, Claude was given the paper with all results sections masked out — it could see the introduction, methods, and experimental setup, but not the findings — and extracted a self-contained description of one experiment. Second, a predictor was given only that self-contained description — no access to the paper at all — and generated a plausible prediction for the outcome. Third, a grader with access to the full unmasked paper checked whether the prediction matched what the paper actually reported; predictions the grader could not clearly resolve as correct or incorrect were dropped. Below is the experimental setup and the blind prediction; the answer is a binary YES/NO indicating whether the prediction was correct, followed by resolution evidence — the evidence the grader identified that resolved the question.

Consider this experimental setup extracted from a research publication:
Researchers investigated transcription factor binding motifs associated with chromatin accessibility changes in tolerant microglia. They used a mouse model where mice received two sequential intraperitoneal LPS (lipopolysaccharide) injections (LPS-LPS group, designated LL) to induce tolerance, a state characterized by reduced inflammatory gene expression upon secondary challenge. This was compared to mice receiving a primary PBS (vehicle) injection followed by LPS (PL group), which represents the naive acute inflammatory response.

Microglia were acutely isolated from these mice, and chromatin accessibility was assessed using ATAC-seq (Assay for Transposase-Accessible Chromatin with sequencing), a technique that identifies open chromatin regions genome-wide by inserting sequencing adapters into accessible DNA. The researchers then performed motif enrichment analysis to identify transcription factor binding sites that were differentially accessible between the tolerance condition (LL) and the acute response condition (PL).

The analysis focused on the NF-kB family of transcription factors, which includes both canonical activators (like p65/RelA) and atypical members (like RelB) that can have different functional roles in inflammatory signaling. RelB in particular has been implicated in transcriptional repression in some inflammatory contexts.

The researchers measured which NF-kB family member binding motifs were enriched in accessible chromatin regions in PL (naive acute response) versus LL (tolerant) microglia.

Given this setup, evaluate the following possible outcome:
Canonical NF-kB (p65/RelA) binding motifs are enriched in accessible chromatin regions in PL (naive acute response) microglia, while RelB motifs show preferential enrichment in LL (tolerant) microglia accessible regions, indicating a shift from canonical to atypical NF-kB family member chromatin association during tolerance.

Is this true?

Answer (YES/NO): NO